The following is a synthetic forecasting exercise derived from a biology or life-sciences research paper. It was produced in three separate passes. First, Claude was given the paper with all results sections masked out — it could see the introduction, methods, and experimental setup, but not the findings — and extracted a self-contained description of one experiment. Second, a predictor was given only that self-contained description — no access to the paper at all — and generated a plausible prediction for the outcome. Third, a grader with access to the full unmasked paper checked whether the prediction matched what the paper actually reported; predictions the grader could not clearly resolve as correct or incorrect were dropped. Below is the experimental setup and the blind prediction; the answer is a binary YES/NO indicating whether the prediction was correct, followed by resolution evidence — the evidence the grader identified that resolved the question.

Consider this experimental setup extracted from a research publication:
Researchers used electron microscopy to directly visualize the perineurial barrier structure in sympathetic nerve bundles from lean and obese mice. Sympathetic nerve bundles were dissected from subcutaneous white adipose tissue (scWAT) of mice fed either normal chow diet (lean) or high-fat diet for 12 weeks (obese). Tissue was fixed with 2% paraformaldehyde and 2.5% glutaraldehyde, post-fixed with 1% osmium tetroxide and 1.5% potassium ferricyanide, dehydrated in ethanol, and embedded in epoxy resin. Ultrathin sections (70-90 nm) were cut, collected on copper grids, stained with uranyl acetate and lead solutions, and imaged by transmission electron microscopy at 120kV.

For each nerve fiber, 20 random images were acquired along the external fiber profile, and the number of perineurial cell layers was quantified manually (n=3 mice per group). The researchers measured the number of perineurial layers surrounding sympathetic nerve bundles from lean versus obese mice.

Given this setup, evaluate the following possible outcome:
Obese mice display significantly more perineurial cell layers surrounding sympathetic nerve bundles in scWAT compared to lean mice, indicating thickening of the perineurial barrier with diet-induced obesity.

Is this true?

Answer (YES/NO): NO